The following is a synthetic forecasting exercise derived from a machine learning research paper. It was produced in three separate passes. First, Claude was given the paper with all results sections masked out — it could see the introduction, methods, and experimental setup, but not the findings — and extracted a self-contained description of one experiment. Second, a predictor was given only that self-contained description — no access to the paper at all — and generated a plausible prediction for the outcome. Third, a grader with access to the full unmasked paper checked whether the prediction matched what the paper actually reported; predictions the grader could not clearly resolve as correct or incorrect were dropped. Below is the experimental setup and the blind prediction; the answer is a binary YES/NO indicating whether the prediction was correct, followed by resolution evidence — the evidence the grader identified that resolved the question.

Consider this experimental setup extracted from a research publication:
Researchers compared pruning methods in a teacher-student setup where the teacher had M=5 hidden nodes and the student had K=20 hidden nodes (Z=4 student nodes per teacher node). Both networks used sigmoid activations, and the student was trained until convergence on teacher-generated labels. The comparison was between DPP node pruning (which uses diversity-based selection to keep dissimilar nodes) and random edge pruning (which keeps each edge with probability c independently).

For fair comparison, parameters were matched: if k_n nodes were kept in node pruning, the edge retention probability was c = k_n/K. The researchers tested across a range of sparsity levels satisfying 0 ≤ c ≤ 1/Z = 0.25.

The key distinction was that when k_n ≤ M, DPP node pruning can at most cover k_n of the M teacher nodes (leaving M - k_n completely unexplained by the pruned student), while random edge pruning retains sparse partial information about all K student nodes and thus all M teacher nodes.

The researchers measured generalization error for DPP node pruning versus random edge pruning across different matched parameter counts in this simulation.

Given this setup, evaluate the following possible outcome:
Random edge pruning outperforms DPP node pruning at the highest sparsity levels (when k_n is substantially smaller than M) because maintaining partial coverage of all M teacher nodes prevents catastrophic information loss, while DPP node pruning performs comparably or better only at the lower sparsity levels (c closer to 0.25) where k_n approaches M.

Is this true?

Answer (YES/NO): NO